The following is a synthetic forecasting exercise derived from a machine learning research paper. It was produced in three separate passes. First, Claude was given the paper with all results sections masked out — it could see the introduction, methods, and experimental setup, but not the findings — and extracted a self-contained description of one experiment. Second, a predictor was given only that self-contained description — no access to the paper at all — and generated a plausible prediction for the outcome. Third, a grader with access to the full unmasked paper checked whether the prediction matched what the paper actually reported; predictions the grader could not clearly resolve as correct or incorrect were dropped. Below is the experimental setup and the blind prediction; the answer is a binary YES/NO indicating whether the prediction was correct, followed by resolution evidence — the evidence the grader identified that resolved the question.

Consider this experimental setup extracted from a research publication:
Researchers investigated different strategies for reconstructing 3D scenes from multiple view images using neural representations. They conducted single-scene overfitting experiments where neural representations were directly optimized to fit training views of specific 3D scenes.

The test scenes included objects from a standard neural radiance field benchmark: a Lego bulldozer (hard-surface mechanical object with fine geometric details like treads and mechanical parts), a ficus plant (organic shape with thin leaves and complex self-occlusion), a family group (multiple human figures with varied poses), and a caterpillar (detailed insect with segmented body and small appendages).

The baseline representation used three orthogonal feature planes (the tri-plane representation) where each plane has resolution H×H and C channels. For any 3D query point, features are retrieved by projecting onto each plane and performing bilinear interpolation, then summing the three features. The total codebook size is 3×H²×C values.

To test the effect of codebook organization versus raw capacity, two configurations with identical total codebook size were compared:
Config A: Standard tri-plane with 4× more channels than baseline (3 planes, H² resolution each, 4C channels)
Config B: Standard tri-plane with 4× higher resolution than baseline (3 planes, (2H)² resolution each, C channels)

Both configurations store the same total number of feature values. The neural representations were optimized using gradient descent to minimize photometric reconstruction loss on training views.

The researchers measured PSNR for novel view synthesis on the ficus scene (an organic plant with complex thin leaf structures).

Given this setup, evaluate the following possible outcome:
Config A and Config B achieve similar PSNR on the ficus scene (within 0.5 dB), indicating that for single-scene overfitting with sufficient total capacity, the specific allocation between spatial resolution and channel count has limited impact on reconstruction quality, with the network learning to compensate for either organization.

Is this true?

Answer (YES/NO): YES